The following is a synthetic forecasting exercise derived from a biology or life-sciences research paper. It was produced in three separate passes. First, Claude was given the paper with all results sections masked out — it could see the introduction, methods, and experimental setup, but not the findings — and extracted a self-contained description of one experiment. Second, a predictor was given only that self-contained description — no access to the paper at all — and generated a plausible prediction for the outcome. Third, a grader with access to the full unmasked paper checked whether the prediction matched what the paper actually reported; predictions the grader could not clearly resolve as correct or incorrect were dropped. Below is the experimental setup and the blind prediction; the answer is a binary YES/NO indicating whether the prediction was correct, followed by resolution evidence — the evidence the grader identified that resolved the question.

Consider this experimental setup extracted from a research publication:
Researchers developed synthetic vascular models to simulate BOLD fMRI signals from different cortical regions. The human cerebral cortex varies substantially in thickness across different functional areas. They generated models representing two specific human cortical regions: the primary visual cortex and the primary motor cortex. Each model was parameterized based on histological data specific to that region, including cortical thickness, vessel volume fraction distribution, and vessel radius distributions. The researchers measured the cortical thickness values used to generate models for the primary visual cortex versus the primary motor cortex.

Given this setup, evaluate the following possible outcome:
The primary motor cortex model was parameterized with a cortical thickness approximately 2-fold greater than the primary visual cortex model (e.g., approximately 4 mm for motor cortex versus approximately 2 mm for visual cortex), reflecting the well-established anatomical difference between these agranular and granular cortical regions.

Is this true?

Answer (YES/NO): YES